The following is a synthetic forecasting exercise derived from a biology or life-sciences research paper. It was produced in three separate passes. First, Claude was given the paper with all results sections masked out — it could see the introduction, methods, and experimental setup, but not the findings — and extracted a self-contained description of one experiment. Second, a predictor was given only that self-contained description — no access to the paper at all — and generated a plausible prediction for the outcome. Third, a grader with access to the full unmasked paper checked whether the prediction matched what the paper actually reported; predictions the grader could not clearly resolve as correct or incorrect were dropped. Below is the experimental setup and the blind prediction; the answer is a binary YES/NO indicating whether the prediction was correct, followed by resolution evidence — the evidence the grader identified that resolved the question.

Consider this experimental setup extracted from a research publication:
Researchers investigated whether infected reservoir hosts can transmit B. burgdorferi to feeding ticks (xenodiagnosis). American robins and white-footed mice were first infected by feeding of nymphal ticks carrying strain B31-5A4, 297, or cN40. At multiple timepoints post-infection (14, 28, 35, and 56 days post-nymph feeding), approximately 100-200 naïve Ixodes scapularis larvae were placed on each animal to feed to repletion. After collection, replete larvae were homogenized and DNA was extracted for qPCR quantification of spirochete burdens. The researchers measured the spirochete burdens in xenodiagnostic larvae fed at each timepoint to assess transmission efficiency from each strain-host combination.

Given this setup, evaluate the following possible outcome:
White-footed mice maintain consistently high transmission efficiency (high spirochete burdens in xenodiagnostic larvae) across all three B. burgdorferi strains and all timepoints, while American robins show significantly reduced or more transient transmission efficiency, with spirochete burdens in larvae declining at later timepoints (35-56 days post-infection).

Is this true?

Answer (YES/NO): NO